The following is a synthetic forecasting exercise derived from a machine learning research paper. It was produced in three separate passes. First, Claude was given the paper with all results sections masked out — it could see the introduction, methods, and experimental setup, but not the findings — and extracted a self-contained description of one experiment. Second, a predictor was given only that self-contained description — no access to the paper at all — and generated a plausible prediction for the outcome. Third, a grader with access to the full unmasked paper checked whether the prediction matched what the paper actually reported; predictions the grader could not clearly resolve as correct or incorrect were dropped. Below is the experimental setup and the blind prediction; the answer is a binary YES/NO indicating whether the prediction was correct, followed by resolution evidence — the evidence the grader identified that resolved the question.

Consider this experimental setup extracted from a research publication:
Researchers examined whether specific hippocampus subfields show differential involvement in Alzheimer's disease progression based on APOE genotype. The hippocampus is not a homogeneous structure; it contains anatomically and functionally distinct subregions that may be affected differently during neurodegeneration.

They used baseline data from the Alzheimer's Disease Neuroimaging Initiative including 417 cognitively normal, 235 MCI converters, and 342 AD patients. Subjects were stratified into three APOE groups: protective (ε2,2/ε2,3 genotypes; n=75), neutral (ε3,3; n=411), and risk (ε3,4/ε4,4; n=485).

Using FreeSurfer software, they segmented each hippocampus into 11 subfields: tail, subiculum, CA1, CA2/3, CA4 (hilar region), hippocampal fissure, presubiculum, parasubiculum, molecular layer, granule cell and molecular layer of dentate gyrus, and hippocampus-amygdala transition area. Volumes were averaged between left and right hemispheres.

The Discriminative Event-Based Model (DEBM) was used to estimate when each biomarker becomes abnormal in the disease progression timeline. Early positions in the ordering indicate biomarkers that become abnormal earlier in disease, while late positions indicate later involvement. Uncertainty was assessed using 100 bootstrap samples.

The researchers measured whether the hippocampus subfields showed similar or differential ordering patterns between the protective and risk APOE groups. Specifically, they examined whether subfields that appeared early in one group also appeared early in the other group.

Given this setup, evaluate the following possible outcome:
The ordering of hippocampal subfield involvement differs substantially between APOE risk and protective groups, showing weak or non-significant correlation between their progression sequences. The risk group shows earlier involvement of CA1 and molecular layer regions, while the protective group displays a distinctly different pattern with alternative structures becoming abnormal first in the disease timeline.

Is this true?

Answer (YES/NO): NO